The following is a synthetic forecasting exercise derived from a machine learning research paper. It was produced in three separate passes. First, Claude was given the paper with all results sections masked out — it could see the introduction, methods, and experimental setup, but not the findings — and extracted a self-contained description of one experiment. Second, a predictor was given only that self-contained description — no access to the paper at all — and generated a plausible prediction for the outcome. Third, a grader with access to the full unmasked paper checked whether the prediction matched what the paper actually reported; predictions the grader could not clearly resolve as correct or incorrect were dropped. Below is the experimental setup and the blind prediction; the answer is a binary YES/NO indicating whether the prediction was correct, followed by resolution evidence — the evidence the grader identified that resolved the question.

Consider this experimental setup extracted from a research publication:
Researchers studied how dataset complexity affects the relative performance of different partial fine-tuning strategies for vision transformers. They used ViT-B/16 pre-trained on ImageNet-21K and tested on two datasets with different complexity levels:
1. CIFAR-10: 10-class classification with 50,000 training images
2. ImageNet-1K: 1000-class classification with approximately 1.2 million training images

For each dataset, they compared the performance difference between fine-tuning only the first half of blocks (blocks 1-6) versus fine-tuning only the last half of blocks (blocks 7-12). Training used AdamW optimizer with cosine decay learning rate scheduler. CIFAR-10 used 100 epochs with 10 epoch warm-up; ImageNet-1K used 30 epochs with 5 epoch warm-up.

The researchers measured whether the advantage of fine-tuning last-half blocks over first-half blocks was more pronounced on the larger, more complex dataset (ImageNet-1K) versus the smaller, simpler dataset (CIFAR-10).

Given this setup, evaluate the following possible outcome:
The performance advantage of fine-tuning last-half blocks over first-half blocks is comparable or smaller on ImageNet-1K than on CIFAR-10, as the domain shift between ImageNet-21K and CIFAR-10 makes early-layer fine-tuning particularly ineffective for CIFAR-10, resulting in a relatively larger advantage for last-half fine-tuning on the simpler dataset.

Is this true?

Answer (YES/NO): NO